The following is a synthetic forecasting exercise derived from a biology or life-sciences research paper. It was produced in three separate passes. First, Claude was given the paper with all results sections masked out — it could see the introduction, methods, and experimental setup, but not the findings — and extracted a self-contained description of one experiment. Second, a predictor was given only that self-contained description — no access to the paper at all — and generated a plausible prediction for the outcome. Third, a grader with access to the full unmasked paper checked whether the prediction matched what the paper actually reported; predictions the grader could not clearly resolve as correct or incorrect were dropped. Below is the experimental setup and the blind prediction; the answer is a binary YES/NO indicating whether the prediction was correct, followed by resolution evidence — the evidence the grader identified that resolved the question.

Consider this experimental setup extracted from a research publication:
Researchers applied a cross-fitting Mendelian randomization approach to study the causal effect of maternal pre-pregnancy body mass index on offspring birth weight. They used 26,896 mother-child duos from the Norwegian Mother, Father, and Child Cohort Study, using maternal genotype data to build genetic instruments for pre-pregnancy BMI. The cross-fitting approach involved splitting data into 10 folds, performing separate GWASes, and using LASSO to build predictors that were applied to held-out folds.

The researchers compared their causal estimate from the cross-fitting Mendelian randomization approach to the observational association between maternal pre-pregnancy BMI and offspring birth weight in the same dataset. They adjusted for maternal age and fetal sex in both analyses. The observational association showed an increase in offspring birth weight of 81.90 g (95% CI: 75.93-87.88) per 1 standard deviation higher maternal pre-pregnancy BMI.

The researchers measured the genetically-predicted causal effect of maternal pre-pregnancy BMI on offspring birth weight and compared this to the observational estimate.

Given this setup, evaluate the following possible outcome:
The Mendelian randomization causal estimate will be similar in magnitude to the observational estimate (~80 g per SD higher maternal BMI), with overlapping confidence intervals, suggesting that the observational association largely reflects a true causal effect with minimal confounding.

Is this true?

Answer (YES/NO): YES